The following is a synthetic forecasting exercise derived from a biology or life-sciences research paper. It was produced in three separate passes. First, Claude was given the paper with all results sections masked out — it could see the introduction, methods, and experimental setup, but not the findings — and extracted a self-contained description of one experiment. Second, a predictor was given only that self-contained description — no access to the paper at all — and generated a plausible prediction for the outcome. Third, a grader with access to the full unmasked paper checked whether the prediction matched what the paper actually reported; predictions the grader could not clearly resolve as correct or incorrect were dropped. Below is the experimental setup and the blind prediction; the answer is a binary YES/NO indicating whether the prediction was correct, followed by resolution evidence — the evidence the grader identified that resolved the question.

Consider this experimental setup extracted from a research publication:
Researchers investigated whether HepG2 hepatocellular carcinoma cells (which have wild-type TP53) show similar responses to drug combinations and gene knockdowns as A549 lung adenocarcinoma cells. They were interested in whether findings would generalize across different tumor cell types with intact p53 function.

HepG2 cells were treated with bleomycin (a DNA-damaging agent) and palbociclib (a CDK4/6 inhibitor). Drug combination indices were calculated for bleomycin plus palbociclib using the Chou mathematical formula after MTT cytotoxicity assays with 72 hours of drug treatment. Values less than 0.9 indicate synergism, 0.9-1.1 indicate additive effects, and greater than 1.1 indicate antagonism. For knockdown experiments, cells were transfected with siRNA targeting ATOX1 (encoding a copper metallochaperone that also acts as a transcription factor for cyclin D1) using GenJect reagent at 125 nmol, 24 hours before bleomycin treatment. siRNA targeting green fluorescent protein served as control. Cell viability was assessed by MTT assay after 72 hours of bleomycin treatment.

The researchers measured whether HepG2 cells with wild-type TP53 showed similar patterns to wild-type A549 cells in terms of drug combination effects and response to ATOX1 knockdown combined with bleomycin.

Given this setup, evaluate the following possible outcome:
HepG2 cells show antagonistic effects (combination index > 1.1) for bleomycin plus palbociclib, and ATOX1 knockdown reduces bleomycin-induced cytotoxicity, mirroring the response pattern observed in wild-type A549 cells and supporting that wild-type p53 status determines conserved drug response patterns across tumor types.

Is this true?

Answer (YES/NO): NO